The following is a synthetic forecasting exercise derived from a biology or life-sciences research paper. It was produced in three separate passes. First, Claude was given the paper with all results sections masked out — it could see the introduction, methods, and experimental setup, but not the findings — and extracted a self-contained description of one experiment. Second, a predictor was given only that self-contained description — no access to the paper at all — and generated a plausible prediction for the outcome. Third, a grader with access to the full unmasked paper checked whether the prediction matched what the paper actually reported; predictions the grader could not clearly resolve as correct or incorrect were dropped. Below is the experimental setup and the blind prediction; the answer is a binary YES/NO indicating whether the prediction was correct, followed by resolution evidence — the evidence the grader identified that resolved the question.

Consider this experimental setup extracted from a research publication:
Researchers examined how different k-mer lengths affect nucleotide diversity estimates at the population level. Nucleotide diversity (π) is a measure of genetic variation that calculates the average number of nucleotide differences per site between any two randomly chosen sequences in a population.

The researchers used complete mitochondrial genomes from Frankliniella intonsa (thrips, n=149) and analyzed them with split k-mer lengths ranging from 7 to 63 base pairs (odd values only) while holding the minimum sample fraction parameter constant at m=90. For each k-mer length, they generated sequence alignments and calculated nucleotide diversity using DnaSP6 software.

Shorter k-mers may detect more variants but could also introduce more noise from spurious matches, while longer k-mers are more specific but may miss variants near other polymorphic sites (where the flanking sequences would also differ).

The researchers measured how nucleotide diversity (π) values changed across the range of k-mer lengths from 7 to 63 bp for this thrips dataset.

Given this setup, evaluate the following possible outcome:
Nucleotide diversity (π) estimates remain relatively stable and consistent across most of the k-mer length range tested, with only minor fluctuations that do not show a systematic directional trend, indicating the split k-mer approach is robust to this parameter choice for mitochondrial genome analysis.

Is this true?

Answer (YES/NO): NO